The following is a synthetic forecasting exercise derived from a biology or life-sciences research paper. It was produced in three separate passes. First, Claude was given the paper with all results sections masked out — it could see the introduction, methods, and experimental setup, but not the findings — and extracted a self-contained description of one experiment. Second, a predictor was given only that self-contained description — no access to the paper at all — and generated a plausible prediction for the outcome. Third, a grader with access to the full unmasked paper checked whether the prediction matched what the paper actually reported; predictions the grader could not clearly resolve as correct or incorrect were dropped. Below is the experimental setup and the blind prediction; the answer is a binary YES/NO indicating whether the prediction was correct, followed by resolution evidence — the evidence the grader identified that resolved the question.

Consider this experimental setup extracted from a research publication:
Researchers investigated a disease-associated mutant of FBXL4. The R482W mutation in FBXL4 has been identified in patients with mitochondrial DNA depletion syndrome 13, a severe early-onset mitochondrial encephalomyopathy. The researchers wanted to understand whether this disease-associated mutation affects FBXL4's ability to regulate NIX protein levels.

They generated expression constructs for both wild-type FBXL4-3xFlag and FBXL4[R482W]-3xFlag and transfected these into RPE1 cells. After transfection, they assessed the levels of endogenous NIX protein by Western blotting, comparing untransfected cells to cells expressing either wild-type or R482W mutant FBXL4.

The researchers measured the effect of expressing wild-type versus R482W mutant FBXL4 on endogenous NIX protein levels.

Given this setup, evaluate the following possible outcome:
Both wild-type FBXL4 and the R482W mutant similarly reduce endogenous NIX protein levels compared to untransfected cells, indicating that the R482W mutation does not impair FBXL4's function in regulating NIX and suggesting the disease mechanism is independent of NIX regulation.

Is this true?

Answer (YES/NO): NO